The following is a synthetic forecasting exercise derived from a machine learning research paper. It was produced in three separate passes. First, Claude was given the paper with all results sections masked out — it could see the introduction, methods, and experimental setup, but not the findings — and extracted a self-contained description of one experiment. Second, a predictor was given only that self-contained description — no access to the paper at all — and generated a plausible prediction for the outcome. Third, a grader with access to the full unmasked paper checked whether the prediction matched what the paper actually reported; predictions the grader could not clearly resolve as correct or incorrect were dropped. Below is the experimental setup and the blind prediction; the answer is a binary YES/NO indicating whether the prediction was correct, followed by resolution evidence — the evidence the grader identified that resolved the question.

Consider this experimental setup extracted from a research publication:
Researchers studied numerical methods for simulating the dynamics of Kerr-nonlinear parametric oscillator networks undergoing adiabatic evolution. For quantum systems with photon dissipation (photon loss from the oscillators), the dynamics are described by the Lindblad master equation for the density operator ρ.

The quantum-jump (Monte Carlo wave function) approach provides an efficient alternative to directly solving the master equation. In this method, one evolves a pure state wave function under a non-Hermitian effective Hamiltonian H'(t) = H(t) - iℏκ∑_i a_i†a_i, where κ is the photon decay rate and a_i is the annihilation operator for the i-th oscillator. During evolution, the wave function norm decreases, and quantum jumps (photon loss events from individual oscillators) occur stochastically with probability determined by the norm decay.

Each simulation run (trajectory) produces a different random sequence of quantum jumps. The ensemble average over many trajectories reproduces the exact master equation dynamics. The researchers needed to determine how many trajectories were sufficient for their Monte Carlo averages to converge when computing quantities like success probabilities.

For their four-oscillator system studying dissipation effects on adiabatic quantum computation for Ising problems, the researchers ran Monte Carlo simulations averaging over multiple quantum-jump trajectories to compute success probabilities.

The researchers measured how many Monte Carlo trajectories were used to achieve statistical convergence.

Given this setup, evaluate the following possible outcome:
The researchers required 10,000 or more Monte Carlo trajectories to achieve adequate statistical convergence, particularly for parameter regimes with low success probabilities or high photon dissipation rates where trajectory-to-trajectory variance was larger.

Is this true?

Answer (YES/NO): NO